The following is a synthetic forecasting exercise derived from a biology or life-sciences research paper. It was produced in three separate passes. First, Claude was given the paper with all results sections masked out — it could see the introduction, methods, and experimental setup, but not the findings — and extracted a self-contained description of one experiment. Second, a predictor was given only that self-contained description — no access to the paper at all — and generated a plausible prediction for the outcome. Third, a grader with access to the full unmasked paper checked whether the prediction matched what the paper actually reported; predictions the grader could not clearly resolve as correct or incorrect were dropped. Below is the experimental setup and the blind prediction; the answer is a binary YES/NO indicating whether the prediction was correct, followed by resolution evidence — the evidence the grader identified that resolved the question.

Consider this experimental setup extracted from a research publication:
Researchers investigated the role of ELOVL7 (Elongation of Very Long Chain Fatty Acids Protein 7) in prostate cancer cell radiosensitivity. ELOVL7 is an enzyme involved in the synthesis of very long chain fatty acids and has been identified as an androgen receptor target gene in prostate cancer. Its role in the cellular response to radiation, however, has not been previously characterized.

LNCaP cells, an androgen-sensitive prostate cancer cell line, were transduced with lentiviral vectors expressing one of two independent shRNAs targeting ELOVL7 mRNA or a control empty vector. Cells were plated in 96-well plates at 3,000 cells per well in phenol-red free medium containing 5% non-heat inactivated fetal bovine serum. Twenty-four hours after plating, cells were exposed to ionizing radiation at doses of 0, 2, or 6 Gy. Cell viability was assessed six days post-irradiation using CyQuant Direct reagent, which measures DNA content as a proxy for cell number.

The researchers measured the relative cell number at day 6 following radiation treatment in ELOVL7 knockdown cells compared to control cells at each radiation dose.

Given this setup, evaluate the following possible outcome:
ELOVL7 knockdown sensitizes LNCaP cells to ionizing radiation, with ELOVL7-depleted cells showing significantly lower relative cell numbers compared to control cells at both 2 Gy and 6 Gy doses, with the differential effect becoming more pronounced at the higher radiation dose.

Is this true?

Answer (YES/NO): NO